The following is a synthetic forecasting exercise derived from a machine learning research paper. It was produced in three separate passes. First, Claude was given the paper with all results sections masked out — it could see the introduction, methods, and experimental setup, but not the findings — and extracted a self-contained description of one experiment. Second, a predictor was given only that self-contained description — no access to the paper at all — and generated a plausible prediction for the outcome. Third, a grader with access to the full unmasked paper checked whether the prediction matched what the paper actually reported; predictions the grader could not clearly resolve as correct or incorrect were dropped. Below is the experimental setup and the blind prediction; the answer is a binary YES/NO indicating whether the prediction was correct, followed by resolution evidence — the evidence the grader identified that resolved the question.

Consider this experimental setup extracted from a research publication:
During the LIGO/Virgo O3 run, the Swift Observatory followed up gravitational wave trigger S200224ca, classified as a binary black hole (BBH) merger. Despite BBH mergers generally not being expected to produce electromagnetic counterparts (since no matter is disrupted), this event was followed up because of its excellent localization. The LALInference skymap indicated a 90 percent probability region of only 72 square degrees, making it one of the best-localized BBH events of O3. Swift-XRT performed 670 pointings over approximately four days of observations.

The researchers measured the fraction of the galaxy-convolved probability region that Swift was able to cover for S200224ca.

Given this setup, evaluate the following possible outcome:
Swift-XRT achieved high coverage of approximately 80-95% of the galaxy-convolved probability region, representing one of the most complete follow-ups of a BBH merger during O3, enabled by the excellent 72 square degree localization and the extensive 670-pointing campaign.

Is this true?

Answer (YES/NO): YES